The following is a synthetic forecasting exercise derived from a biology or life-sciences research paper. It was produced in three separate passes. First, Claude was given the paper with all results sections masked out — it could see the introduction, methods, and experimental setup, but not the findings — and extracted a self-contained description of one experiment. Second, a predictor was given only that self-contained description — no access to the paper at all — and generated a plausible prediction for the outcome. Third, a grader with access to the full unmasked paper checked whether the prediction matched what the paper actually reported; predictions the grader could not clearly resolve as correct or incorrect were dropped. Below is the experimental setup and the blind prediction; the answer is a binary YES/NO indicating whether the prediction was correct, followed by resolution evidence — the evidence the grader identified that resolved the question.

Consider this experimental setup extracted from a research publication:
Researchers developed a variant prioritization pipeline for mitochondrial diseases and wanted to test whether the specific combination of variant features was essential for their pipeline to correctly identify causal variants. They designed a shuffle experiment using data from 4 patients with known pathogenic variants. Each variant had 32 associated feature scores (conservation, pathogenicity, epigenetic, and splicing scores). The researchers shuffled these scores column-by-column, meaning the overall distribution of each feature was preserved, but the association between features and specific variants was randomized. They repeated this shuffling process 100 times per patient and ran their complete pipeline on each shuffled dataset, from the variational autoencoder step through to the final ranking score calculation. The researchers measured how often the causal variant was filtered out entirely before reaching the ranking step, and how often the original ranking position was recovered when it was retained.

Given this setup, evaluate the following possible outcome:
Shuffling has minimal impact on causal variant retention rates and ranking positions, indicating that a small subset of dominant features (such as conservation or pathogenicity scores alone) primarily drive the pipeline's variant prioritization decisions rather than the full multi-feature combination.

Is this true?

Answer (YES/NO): NO